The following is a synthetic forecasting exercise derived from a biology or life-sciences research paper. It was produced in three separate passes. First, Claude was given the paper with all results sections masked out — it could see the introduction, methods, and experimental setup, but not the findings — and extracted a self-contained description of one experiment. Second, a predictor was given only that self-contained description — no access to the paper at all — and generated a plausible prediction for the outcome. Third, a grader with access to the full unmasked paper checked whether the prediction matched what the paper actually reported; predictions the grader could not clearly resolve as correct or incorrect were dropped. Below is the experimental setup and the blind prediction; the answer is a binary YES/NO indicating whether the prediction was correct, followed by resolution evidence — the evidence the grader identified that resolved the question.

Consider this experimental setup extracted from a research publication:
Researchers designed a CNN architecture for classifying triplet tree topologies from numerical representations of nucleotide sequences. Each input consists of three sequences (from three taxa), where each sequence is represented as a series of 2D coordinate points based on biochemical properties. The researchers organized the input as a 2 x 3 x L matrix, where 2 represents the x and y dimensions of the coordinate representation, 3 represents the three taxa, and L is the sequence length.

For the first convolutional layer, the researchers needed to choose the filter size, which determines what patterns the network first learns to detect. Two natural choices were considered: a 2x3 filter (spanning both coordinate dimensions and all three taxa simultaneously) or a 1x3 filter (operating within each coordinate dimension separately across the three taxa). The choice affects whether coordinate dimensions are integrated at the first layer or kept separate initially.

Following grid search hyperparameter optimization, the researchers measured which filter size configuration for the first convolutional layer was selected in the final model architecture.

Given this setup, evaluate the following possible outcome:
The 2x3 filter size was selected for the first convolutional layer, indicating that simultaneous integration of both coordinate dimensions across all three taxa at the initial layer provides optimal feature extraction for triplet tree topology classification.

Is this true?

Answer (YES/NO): YES